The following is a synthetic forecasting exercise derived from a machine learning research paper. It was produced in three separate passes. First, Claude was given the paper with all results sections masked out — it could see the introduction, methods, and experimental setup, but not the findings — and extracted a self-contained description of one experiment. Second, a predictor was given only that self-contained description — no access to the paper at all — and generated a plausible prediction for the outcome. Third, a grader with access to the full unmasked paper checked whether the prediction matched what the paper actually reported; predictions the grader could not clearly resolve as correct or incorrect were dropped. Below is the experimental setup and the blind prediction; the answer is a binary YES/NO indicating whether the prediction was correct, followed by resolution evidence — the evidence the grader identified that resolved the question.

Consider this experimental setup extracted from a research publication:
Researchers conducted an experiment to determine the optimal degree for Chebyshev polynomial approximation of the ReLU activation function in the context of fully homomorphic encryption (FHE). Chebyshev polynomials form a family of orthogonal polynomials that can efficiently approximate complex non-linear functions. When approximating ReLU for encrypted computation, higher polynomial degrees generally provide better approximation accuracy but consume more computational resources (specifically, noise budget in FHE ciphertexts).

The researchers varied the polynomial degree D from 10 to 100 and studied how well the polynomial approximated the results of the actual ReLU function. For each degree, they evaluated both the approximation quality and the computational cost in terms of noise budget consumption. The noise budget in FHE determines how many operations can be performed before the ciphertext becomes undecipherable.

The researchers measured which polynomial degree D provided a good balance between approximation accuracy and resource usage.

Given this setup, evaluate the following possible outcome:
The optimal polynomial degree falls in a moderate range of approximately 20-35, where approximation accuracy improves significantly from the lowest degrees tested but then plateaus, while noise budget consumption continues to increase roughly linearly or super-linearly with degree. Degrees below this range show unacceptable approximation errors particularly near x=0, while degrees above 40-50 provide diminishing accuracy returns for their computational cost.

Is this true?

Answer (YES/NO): NO